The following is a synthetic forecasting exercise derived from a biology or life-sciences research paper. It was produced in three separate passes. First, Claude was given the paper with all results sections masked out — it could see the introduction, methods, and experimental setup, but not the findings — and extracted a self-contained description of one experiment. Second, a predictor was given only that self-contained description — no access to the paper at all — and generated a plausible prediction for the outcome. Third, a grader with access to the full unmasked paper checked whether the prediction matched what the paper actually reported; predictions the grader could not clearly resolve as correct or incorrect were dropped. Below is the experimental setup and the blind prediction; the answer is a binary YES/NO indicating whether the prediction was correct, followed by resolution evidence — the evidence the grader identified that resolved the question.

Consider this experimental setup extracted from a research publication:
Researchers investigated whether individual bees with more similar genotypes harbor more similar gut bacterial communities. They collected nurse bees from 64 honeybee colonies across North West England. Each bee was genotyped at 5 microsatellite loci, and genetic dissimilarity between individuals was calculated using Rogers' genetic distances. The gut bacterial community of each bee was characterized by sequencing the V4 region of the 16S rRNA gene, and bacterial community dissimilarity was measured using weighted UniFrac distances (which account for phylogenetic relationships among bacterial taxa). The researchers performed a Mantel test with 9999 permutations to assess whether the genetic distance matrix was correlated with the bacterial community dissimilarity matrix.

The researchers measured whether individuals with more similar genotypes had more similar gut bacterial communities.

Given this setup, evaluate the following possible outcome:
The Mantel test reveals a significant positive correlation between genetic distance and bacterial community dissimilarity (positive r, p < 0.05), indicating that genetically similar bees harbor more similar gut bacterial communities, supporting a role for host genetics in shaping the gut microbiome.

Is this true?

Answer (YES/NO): NO